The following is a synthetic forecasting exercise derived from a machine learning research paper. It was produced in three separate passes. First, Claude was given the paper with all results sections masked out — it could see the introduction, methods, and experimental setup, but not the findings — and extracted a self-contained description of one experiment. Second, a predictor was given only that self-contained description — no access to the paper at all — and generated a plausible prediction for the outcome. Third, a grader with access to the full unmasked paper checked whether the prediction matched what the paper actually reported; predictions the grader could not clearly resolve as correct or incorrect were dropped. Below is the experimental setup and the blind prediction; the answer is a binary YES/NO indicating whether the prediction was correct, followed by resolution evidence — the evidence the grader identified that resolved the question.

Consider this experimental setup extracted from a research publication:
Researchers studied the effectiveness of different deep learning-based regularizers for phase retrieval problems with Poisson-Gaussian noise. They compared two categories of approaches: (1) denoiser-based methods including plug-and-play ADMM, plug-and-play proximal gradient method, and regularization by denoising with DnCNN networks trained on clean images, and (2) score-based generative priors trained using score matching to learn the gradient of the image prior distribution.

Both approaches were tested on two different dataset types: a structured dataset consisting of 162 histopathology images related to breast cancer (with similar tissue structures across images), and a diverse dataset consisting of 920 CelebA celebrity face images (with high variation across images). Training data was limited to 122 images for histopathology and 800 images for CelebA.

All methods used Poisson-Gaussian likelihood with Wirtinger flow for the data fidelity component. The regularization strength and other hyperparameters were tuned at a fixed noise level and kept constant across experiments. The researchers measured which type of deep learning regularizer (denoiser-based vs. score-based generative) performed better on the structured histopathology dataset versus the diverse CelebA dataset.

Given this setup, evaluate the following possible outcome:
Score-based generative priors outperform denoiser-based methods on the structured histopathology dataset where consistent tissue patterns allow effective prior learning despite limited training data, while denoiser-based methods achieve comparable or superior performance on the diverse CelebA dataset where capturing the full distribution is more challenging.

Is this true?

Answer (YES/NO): YES